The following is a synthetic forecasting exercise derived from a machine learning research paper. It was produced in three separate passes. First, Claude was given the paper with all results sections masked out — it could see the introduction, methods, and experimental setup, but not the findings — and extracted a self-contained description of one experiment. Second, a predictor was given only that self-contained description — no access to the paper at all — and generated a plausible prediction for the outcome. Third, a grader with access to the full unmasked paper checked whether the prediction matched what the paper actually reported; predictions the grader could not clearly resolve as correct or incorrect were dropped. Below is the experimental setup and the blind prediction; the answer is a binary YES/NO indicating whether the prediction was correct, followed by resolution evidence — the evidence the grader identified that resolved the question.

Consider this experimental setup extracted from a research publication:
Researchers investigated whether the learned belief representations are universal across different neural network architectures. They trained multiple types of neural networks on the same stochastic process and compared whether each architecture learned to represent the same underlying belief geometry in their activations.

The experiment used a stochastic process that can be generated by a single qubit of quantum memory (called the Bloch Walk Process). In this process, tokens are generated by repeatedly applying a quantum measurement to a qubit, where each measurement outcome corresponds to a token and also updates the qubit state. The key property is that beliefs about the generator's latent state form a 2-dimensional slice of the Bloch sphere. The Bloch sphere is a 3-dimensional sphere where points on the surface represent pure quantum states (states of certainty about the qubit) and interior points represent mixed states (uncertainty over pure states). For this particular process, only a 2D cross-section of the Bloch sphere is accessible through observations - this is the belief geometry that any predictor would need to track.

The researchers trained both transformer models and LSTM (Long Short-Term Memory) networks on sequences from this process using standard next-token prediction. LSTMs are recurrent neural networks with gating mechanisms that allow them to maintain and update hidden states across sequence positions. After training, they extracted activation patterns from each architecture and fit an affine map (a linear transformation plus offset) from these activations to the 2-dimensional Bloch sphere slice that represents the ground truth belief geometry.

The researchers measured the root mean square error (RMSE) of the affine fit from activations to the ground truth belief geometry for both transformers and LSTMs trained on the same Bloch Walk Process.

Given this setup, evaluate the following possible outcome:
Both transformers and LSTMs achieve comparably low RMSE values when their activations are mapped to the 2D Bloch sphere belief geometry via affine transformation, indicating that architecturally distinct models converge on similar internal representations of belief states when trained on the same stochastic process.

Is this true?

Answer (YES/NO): YES